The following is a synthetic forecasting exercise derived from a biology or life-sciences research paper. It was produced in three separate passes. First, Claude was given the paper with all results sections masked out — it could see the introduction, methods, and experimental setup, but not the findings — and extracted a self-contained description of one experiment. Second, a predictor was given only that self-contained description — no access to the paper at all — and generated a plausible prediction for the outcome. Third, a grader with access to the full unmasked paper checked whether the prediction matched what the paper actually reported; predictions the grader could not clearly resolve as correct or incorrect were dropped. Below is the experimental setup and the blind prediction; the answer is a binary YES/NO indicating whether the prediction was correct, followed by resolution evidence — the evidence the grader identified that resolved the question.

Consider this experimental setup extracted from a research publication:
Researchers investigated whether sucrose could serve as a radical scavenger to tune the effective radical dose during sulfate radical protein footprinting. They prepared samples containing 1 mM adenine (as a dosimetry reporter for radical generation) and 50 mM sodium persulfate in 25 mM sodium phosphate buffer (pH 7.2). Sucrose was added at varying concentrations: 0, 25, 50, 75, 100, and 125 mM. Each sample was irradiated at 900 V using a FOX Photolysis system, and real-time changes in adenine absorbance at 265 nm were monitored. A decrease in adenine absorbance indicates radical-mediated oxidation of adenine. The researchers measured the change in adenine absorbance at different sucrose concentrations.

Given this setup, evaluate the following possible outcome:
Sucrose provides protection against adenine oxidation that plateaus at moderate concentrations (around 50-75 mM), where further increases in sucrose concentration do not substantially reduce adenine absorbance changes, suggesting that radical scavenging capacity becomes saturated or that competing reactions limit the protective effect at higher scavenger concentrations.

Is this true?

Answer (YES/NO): NO